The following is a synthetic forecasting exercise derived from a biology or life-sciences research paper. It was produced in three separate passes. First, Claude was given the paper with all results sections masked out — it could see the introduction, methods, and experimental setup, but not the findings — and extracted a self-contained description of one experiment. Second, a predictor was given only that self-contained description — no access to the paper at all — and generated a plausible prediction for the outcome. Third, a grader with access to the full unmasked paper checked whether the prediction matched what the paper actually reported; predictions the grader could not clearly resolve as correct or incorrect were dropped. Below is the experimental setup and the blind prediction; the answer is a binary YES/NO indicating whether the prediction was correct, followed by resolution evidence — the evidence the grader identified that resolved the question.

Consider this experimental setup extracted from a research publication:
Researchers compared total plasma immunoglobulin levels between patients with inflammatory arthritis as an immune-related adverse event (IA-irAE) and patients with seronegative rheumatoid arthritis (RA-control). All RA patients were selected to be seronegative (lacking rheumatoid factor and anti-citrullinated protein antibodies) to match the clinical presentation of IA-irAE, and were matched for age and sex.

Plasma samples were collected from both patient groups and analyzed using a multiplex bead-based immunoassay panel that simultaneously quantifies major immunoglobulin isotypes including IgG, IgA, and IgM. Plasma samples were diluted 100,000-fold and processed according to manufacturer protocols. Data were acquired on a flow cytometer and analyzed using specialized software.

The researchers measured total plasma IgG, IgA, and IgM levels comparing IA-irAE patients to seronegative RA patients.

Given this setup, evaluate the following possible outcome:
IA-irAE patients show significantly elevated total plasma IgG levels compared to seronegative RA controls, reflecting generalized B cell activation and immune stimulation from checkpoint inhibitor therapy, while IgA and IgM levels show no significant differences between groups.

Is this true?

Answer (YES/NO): NO